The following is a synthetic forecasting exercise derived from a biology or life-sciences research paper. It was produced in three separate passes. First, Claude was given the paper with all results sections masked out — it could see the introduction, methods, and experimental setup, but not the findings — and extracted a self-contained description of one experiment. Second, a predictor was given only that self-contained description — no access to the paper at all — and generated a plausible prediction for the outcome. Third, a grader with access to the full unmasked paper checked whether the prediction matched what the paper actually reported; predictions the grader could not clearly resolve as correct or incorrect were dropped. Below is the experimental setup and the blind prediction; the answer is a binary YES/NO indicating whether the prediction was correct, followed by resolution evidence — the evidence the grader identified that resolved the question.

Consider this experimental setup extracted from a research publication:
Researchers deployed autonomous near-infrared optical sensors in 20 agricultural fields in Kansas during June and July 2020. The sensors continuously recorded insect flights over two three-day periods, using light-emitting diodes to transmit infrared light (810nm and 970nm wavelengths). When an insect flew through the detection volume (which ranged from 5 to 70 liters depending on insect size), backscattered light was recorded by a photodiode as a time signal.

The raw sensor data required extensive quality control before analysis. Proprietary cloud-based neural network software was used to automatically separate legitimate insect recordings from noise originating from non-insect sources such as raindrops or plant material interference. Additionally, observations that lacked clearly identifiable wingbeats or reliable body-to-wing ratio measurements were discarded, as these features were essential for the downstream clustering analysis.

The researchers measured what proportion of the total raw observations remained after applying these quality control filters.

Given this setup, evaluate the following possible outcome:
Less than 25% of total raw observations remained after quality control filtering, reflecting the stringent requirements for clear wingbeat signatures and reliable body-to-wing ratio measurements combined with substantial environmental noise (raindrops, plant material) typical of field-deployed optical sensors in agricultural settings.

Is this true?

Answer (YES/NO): YES